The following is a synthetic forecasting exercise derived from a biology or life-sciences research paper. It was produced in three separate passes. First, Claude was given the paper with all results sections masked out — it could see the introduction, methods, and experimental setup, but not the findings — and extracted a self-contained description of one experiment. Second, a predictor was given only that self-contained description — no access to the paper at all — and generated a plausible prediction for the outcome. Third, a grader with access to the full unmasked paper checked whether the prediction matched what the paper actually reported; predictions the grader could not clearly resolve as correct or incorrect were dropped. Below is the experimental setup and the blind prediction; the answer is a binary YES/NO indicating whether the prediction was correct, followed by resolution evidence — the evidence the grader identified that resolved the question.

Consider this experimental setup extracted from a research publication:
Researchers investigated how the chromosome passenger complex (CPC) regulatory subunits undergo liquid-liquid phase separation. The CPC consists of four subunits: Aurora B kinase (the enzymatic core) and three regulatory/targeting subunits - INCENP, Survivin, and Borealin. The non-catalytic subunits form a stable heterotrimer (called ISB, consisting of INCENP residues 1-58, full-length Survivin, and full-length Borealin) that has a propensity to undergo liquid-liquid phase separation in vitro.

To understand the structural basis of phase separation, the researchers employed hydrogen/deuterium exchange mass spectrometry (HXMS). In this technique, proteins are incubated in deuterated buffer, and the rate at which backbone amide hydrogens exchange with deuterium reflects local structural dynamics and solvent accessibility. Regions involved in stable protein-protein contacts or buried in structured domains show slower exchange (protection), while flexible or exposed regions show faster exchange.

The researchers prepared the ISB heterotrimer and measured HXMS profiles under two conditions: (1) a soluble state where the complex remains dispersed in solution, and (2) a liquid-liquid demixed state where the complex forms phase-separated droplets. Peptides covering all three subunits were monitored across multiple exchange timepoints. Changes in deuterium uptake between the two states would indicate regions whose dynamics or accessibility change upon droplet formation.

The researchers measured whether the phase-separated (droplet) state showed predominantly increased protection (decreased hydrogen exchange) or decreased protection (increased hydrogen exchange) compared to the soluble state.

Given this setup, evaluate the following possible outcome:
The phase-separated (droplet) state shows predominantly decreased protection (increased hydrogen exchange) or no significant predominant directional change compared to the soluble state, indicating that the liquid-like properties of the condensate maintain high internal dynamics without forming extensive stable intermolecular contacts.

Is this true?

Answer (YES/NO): NO